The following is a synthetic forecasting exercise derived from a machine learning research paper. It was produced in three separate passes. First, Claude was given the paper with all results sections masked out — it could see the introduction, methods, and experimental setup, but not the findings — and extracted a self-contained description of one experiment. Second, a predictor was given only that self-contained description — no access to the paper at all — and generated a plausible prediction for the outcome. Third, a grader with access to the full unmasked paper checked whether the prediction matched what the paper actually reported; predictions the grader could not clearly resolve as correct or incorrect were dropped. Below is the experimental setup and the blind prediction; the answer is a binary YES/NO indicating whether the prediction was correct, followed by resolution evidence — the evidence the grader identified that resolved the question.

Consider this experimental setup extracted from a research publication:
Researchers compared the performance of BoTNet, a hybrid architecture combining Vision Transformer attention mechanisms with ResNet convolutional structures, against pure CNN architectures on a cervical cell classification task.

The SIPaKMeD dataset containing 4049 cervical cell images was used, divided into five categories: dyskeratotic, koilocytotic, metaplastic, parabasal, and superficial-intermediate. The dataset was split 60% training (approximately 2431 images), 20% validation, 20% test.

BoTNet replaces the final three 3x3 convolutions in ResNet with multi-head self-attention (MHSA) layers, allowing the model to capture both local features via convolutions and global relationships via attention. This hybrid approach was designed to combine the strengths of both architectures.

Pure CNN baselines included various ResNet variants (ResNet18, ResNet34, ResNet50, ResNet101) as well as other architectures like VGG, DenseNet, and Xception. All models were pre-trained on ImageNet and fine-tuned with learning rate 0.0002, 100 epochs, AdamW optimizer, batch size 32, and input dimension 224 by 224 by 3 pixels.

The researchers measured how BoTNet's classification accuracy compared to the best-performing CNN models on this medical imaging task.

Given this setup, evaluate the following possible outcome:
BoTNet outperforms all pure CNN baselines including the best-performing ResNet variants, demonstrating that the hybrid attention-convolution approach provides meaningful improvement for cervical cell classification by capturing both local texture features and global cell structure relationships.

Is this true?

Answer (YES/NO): NO